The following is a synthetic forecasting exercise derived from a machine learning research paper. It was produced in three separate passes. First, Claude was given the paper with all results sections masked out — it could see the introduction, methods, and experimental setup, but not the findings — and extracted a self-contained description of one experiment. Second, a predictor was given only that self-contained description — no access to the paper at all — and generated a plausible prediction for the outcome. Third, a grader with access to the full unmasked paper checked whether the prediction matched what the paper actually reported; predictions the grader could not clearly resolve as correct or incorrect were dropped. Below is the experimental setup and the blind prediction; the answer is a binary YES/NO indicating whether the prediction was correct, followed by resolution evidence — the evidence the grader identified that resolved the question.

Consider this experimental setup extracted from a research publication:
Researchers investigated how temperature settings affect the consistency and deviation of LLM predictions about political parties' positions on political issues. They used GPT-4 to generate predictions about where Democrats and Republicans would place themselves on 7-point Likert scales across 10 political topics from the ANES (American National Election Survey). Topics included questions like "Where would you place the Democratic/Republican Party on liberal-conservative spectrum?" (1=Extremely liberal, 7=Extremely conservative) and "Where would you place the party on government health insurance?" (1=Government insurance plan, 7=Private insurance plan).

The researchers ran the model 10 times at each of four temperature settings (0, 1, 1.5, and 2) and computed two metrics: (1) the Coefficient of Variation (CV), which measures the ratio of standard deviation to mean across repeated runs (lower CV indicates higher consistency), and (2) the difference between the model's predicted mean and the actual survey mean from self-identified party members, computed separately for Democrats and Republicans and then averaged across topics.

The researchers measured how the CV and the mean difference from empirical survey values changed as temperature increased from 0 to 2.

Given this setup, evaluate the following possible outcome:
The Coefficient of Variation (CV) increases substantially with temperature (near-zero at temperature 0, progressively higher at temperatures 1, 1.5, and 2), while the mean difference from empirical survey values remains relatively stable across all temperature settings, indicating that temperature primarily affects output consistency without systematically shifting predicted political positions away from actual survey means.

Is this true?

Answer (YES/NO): YES